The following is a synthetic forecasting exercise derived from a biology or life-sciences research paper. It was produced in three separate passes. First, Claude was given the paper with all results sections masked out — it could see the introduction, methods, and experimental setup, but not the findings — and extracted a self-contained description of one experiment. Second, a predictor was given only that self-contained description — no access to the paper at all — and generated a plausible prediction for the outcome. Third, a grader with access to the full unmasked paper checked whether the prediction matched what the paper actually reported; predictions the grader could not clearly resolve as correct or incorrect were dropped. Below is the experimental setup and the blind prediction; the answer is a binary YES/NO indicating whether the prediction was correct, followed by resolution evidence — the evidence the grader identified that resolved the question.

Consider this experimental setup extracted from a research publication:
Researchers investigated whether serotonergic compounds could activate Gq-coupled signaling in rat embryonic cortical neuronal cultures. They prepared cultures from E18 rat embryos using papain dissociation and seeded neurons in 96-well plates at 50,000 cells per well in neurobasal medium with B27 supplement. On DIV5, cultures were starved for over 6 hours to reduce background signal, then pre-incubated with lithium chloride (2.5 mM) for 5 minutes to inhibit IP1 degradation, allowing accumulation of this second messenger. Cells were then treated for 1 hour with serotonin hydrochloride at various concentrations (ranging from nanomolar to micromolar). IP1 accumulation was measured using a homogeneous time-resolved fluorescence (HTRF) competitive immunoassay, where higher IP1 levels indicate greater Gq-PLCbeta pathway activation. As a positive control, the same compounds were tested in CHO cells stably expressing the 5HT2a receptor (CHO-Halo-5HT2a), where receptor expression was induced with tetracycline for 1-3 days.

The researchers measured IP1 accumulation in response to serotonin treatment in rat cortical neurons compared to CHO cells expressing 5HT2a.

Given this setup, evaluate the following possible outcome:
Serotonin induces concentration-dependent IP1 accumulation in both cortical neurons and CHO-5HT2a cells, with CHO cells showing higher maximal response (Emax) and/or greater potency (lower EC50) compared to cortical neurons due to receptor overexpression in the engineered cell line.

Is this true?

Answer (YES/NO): NO